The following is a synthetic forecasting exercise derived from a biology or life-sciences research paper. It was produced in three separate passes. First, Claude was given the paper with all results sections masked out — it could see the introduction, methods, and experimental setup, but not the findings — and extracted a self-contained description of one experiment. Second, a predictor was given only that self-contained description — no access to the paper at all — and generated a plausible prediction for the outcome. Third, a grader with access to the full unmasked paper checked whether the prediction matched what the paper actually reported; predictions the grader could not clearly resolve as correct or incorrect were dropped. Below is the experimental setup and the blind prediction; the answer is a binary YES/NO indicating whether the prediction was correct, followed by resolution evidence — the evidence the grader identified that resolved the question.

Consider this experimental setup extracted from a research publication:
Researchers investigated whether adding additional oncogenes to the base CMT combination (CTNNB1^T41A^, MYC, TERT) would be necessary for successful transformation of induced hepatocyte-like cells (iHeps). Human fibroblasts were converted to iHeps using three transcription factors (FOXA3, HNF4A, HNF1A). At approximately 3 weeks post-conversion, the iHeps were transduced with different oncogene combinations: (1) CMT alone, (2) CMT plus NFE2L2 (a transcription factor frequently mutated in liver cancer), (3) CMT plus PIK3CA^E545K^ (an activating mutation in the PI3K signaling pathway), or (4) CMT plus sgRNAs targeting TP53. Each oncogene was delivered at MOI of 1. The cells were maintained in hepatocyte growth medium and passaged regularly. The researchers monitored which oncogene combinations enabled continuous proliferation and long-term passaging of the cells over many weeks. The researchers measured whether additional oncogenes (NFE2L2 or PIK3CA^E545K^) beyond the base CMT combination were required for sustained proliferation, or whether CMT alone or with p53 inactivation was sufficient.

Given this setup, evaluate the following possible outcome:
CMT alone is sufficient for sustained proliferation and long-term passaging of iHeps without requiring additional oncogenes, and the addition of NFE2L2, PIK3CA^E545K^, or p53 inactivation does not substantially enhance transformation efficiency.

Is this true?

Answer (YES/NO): YES